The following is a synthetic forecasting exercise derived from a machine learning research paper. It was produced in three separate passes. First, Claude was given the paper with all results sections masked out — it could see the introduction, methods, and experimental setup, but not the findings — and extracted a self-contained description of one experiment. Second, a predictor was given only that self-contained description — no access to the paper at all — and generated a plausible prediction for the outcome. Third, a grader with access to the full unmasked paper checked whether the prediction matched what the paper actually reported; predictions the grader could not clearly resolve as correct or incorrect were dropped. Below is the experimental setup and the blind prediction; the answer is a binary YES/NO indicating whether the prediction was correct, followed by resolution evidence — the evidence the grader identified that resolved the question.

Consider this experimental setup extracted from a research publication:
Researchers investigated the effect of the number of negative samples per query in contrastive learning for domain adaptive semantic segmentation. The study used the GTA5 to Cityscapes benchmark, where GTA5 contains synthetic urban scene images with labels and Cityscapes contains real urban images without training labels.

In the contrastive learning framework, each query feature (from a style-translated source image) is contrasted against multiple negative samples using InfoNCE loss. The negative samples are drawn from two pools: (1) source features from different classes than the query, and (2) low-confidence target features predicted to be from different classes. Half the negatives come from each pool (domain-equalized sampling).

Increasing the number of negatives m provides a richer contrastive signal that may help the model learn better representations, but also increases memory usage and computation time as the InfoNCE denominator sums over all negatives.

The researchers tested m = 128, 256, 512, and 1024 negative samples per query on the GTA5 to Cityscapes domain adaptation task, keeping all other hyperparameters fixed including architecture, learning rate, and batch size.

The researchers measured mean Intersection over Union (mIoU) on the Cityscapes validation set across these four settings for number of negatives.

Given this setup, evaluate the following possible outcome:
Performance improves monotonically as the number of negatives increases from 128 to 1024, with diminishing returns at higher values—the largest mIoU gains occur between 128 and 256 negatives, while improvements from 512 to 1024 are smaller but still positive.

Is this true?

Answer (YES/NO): NO